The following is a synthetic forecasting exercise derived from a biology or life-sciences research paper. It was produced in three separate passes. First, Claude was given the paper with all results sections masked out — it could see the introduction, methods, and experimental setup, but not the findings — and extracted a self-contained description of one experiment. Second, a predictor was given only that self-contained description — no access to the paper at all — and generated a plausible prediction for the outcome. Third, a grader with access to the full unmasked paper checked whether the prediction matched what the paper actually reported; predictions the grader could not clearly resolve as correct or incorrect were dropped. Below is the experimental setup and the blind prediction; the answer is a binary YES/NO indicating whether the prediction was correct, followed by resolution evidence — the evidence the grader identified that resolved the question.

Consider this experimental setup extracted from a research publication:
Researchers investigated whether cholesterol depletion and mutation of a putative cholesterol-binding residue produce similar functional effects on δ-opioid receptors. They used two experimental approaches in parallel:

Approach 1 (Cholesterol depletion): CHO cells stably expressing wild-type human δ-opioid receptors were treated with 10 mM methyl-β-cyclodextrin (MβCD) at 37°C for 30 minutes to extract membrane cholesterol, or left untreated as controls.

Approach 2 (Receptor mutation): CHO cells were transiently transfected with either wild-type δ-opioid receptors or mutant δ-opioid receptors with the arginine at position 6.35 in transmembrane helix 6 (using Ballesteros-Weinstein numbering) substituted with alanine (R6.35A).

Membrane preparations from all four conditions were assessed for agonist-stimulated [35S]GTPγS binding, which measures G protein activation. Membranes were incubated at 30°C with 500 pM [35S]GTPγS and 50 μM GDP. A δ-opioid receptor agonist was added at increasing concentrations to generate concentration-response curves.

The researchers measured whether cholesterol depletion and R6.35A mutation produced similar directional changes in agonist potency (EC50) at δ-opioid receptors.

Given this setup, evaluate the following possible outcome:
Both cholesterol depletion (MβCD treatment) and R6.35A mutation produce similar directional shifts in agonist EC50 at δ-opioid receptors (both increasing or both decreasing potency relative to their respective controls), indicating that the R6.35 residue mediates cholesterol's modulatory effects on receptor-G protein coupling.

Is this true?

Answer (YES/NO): NO